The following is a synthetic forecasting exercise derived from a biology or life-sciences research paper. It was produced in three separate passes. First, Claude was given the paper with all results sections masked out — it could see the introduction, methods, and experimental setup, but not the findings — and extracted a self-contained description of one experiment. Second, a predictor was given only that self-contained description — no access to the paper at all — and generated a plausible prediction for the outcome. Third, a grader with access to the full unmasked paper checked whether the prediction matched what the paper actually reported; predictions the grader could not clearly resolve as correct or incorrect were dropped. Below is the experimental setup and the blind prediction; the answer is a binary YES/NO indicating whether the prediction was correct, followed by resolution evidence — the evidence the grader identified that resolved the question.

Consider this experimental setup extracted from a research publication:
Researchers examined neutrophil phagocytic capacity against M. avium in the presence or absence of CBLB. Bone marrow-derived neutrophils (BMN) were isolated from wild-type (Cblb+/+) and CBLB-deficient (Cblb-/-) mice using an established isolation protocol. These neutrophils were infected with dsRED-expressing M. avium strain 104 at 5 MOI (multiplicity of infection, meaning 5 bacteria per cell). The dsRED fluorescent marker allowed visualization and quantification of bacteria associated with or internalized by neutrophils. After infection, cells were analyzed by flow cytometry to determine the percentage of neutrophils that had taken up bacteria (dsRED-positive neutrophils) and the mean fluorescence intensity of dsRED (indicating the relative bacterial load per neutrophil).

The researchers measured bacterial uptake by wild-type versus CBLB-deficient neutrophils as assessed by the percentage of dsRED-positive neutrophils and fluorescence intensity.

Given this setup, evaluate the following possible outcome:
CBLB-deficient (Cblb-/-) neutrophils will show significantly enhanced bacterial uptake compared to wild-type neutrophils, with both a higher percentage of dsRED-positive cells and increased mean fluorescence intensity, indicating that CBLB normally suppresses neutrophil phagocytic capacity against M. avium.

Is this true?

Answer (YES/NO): NO